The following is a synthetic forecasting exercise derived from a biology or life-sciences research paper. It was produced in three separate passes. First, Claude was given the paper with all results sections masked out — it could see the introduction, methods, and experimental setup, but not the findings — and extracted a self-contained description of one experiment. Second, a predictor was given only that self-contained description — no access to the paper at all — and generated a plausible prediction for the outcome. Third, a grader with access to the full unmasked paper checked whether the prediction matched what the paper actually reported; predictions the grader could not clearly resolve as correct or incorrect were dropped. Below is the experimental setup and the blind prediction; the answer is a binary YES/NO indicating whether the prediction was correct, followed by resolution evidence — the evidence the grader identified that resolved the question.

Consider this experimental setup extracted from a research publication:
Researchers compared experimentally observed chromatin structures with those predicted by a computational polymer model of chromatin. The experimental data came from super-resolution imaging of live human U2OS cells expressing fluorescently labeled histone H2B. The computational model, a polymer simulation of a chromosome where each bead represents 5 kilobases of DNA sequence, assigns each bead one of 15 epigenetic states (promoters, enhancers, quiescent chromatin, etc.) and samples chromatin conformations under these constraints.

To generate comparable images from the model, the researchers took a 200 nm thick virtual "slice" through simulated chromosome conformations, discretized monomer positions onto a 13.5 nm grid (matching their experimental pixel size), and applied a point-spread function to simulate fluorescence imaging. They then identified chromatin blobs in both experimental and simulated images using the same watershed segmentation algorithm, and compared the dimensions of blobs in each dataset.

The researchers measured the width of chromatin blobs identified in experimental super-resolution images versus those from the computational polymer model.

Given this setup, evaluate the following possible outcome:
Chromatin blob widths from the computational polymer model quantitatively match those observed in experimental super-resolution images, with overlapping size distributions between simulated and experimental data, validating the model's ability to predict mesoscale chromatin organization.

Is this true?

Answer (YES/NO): NO